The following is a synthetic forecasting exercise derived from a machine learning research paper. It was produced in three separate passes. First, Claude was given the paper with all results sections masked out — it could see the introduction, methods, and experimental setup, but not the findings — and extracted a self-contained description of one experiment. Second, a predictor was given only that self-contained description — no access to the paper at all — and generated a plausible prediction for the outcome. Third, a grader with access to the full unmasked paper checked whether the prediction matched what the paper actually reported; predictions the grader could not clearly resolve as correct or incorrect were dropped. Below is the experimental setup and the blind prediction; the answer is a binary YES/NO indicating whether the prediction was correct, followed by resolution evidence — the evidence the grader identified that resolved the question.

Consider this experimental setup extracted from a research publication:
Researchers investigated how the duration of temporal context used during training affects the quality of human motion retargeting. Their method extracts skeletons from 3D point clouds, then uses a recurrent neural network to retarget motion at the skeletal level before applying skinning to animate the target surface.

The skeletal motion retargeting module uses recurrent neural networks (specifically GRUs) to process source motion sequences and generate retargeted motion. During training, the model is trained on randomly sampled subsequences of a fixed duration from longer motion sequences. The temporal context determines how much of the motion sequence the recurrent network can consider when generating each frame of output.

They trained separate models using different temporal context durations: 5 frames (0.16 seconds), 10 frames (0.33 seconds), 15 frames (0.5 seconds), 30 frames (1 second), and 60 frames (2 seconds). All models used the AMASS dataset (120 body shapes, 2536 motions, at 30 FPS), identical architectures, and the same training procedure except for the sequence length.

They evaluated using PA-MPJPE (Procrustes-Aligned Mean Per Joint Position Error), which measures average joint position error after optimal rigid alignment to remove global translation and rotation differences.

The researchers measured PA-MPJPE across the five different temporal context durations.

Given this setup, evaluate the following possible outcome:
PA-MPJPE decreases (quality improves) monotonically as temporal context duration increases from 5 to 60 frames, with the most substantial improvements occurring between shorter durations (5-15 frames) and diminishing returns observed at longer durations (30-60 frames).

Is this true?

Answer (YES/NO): NO